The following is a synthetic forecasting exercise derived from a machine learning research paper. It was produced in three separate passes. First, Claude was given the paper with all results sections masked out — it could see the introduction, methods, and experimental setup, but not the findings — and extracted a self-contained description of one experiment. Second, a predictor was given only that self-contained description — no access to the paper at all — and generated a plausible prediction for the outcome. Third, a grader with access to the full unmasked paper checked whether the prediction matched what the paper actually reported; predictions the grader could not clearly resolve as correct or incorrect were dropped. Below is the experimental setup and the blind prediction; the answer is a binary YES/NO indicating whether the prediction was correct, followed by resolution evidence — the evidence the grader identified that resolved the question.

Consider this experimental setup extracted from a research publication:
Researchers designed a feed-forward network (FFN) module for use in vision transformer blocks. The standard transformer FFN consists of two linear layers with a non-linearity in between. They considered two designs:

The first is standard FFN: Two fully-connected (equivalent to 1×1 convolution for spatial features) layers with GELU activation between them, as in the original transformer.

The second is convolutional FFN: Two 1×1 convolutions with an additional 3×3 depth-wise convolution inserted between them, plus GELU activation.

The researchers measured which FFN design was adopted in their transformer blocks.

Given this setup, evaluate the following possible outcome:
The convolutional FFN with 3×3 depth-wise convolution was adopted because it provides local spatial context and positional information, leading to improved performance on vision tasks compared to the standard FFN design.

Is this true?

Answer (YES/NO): YES